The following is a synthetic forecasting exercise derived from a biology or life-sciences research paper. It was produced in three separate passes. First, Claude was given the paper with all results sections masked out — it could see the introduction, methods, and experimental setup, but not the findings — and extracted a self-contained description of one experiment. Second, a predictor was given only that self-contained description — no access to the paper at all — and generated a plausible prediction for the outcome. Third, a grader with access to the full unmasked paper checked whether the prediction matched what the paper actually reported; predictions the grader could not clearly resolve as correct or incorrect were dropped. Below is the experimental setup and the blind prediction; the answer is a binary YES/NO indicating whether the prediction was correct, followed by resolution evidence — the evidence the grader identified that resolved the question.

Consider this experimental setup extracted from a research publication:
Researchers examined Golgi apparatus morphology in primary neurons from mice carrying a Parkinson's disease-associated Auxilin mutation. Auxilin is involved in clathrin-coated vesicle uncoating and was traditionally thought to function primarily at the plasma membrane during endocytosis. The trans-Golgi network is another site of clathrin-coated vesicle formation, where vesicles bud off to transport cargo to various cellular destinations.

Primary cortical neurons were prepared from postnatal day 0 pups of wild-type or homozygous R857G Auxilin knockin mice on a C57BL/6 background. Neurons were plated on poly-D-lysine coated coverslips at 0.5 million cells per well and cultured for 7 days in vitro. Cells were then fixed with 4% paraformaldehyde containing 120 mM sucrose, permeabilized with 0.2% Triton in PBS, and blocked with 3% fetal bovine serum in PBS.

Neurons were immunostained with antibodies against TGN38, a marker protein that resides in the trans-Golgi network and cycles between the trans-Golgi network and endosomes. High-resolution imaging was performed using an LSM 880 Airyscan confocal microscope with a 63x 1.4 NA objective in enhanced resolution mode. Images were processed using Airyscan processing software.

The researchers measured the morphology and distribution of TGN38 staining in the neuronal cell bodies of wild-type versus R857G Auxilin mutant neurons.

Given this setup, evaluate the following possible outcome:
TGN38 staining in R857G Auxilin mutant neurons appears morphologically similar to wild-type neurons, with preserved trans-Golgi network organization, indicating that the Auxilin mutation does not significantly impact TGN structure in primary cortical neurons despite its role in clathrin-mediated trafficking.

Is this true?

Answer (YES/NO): NO